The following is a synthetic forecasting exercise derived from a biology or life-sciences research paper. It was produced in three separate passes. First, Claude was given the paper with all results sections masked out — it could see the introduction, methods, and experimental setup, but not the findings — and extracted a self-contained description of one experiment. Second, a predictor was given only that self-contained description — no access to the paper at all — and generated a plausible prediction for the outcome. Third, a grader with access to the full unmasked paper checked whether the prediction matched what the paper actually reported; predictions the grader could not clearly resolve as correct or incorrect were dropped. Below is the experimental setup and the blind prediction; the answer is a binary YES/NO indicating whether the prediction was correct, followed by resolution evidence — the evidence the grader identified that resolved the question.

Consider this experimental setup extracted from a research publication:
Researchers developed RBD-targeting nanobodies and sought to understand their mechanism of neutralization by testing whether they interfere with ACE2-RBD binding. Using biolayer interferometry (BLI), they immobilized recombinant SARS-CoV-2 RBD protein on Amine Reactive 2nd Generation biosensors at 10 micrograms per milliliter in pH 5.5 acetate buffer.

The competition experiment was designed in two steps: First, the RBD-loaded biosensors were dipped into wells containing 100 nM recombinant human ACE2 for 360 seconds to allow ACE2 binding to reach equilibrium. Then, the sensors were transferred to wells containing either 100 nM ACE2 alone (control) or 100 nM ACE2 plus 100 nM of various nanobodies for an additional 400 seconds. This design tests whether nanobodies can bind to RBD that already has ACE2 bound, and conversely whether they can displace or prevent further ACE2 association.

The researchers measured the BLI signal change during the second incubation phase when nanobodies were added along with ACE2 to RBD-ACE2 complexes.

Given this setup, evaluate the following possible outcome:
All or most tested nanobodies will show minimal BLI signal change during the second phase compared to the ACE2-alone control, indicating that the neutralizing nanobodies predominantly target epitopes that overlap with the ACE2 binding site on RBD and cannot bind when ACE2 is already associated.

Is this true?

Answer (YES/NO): YES